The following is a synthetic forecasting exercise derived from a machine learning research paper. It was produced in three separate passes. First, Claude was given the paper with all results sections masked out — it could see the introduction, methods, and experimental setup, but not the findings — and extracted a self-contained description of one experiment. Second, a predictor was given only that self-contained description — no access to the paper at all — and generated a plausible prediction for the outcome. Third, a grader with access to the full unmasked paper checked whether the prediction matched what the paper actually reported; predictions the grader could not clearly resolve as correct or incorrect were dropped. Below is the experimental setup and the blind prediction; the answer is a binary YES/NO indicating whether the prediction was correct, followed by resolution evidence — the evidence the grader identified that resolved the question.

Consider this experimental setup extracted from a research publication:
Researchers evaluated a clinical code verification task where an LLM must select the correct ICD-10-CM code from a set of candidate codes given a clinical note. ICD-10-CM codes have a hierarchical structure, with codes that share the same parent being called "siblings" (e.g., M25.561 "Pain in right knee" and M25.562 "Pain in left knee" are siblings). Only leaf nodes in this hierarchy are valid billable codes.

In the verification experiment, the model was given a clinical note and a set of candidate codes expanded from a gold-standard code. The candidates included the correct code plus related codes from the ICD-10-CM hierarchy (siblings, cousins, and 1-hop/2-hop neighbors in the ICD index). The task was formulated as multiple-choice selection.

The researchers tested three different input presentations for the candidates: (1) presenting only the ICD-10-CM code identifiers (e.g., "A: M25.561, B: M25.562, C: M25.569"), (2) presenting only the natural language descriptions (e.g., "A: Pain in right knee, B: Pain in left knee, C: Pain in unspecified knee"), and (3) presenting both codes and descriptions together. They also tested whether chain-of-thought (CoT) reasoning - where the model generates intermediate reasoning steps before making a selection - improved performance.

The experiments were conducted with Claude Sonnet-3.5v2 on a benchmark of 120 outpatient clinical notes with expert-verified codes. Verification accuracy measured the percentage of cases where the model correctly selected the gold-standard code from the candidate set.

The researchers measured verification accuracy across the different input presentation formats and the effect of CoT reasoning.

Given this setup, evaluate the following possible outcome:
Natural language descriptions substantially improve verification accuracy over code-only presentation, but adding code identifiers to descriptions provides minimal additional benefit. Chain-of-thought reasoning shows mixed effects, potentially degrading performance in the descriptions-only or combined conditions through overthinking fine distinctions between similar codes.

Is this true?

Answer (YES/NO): NO